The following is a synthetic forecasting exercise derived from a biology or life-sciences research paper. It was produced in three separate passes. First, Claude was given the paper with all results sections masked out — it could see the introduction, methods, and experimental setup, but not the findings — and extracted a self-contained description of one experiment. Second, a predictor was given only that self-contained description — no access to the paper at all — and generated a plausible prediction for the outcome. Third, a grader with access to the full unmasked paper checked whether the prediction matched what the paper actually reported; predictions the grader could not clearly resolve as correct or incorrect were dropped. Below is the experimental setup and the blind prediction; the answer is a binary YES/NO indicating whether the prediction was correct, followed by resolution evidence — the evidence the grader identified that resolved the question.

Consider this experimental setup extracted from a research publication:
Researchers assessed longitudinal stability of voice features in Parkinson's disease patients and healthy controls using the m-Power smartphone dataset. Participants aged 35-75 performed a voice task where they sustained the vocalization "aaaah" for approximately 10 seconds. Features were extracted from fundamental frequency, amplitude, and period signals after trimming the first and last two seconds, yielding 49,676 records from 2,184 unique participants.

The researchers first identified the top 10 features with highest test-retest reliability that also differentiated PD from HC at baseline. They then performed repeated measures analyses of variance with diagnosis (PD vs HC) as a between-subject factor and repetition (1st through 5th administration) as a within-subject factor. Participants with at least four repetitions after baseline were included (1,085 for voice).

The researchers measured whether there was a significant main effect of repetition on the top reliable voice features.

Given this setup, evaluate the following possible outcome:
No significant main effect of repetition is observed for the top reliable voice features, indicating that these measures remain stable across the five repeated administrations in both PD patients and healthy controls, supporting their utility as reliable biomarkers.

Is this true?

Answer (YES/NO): NO